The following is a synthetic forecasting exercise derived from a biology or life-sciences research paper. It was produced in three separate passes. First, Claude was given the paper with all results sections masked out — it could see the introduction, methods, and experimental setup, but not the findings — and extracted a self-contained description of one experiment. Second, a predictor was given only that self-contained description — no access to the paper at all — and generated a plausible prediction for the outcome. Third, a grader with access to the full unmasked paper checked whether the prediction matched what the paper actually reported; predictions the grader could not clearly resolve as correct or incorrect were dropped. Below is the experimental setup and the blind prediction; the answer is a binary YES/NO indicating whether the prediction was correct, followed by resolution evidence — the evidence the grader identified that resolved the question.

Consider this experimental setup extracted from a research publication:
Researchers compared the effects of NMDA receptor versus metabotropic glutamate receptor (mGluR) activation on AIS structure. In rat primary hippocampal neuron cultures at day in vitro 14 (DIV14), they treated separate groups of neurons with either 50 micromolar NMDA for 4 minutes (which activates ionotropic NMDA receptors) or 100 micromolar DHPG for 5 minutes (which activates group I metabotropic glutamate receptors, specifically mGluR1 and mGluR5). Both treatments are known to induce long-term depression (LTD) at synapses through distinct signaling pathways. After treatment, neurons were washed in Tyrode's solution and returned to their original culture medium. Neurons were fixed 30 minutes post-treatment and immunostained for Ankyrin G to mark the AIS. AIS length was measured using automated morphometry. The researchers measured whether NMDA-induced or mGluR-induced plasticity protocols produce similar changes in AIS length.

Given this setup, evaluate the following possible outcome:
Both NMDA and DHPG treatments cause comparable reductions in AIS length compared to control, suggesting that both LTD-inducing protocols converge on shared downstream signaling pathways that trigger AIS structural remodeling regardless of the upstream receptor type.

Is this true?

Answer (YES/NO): NO